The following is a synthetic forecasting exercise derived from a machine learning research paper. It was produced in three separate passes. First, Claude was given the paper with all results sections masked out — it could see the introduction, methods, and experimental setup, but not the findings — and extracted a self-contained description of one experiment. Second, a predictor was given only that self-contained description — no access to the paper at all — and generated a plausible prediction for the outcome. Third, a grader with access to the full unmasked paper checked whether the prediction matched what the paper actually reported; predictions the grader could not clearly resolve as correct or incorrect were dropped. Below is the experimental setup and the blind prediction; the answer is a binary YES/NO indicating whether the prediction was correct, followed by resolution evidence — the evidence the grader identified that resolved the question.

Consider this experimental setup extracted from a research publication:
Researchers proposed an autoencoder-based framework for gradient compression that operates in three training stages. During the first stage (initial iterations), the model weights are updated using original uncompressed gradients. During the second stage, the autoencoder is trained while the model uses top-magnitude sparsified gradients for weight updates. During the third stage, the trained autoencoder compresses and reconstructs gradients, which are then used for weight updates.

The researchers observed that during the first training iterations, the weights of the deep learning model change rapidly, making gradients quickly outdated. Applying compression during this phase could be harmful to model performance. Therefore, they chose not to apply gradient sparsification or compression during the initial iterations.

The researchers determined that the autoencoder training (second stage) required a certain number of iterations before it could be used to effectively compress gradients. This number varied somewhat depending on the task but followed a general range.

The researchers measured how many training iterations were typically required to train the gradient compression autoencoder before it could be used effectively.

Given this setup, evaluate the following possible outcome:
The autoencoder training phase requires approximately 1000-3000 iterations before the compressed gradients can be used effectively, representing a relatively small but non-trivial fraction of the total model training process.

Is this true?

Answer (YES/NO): NO